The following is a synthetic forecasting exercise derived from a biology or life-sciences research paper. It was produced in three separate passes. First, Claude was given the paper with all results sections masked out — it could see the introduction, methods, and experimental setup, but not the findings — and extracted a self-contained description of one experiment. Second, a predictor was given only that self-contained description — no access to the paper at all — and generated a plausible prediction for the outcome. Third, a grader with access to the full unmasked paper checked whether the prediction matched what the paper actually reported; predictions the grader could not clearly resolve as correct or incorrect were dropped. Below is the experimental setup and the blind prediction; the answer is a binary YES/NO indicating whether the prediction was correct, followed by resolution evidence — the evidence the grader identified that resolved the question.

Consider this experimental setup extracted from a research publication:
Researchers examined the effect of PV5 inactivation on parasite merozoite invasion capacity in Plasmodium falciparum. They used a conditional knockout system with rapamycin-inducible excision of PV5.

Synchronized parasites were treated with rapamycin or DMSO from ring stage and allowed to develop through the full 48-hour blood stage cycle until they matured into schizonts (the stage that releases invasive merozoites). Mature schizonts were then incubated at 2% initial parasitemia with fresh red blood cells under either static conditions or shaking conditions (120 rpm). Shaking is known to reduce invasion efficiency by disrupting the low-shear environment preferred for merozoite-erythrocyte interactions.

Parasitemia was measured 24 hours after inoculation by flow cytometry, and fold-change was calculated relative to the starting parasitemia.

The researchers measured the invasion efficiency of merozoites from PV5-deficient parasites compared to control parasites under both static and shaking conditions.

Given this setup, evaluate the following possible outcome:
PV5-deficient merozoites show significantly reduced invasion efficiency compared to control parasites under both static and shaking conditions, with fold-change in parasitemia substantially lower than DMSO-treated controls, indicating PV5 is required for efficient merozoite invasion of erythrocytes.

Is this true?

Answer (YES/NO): NO